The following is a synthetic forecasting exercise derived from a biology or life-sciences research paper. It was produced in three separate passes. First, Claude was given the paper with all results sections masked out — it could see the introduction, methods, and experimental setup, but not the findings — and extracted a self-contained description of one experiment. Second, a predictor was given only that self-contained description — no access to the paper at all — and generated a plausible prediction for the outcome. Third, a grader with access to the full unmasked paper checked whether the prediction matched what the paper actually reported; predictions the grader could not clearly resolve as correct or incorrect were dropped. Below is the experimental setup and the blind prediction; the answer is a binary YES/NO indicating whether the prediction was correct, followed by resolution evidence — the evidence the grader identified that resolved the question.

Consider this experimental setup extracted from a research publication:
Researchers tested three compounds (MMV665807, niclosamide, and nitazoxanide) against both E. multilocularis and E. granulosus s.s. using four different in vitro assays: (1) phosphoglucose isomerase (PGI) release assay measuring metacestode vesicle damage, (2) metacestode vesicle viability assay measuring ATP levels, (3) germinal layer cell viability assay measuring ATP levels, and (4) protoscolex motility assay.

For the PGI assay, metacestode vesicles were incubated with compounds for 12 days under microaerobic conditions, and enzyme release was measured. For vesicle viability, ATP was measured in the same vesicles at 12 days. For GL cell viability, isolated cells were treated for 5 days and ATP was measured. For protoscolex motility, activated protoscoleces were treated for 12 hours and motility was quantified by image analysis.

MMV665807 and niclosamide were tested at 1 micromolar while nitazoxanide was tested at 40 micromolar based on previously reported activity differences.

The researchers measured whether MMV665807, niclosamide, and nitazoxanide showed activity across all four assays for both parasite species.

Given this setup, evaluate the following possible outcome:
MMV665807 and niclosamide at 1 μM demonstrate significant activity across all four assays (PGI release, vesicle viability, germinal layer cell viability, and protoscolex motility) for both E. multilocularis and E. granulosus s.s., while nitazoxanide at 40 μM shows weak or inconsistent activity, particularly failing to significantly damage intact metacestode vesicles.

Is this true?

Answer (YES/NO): NO